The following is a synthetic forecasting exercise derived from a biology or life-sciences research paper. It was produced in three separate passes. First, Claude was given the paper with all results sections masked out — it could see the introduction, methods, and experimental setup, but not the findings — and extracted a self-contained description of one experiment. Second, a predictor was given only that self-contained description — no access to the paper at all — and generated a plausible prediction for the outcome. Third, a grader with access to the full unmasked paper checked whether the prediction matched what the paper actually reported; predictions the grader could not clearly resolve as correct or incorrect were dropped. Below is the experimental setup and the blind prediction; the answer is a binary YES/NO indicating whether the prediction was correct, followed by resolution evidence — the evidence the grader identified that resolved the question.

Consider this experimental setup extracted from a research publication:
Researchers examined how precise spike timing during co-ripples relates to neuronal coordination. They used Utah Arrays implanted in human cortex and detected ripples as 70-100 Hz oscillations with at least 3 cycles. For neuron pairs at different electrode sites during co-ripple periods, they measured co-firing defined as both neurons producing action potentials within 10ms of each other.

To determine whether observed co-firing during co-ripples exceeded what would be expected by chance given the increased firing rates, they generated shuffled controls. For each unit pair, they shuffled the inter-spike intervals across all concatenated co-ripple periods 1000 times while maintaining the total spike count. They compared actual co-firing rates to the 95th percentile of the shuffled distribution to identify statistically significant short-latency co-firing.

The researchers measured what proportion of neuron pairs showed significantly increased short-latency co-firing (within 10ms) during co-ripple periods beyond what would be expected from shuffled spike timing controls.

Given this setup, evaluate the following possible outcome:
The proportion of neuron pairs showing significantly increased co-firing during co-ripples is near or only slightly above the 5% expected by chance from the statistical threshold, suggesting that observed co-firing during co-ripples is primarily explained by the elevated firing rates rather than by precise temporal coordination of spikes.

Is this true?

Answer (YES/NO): NO